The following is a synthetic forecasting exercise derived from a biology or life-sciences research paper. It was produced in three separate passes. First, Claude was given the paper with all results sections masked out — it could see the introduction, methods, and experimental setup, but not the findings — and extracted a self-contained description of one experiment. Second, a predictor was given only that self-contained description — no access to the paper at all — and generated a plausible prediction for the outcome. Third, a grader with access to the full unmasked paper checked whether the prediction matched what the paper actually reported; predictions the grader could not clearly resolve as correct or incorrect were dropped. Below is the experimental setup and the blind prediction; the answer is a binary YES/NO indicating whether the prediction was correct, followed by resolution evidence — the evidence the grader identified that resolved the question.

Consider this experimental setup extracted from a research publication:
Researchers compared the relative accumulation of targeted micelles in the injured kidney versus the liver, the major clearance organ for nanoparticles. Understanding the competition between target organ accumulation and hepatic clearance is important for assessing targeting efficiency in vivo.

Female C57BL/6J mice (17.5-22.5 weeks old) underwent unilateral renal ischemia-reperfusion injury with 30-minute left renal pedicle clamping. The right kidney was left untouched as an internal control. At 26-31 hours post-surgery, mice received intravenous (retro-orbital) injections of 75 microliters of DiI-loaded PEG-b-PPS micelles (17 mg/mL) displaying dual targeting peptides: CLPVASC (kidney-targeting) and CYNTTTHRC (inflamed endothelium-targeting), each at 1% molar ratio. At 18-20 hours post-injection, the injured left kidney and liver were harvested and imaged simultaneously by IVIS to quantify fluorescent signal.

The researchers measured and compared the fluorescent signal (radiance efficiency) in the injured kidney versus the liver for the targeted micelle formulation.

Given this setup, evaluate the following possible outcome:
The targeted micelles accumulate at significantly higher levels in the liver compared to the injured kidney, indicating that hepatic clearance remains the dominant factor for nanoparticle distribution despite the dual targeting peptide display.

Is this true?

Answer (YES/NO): NO